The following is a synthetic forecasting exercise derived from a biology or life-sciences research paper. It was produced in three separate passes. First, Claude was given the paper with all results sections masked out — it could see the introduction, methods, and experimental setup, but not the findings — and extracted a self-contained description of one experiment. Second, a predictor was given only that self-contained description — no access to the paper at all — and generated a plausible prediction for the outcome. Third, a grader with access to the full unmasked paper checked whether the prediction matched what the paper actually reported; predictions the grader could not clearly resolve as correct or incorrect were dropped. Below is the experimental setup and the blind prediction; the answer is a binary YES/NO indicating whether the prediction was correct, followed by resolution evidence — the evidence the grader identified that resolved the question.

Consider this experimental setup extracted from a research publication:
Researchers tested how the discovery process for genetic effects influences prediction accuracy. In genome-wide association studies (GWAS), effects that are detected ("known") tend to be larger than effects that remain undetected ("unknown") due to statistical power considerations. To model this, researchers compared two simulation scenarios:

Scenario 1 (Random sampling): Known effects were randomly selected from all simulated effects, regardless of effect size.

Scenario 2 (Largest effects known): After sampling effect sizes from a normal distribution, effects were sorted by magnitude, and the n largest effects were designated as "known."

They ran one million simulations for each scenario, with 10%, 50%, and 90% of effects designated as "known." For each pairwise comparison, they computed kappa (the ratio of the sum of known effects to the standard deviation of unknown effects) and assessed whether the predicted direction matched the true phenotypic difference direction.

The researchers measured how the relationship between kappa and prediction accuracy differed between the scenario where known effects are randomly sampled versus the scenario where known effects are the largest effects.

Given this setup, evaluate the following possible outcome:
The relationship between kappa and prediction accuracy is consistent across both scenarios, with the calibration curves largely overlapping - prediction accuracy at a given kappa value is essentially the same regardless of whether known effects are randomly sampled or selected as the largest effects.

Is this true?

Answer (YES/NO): YES